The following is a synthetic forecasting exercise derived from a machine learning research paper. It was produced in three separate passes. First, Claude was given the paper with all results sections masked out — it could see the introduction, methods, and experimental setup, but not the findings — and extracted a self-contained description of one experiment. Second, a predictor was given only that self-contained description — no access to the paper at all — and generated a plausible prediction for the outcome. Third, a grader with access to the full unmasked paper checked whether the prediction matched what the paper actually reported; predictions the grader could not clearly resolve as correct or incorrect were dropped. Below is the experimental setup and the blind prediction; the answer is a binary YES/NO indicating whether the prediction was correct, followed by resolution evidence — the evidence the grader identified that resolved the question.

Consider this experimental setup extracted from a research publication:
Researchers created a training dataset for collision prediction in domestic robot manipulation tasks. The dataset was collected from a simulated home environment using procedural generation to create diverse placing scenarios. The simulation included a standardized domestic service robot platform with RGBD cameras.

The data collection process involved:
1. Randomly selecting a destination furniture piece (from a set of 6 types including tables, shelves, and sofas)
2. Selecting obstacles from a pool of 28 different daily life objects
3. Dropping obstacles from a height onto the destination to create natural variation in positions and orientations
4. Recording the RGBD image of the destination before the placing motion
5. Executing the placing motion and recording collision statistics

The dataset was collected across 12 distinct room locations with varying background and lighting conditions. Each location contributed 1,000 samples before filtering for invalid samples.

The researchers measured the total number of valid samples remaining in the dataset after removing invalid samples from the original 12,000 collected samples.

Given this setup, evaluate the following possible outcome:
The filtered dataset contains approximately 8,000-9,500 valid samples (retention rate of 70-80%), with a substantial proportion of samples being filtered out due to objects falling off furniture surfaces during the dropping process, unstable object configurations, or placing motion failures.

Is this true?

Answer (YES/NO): NO